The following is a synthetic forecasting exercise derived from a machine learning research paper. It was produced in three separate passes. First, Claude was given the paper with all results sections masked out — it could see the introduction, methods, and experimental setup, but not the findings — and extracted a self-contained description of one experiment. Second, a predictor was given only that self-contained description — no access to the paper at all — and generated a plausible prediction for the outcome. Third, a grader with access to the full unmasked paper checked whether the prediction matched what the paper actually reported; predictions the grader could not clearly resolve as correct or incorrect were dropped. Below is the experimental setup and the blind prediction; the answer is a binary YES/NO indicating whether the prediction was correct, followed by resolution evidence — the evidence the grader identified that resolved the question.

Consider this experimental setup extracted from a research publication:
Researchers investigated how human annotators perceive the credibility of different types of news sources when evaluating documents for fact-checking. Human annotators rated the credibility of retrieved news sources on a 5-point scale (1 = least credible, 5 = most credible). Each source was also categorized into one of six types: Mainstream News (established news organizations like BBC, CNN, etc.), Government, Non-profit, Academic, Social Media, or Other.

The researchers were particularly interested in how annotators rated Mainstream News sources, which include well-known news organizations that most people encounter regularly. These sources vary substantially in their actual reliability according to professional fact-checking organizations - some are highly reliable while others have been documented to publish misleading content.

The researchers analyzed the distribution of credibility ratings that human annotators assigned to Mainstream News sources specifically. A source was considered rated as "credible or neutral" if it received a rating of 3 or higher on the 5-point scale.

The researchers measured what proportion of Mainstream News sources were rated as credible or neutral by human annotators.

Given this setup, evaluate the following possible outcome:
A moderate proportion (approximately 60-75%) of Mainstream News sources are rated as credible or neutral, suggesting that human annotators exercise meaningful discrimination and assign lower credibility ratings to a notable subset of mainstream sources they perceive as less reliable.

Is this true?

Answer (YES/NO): NO